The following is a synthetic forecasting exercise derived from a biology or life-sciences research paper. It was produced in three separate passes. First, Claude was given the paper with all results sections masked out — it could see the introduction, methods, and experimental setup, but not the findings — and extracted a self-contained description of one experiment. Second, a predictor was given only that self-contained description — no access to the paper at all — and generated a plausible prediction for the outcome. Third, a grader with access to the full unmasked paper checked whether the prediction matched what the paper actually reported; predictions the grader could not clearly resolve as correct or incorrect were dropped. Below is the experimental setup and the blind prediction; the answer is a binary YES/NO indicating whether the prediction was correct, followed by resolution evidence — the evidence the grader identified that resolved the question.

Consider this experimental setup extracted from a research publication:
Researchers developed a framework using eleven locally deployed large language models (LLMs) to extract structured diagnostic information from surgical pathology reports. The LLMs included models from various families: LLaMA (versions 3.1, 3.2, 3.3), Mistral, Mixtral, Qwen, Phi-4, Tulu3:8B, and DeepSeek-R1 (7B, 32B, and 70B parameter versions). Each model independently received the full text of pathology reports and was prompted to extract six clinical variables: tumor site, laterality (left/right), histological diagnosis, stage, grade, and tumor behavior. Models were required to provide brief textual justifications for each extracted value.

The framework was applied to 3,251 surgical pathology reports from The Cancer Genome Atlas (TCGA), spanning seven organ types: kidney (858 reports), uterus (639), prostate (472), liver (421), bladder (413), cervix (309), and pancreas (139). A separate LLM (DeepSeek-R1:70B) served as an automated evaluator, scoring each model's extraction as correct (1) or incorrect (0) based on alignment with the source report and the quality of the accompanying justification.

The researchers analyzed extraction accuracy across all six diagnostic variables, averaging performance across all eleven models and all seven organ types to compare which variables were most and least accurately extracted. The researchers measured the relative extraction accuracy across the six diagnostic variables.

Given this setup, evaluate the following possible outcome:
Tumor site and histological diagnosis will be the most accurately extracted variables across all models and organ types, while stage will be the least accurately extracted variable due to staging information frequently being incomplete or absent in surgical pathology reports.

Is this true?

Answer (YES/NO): NO